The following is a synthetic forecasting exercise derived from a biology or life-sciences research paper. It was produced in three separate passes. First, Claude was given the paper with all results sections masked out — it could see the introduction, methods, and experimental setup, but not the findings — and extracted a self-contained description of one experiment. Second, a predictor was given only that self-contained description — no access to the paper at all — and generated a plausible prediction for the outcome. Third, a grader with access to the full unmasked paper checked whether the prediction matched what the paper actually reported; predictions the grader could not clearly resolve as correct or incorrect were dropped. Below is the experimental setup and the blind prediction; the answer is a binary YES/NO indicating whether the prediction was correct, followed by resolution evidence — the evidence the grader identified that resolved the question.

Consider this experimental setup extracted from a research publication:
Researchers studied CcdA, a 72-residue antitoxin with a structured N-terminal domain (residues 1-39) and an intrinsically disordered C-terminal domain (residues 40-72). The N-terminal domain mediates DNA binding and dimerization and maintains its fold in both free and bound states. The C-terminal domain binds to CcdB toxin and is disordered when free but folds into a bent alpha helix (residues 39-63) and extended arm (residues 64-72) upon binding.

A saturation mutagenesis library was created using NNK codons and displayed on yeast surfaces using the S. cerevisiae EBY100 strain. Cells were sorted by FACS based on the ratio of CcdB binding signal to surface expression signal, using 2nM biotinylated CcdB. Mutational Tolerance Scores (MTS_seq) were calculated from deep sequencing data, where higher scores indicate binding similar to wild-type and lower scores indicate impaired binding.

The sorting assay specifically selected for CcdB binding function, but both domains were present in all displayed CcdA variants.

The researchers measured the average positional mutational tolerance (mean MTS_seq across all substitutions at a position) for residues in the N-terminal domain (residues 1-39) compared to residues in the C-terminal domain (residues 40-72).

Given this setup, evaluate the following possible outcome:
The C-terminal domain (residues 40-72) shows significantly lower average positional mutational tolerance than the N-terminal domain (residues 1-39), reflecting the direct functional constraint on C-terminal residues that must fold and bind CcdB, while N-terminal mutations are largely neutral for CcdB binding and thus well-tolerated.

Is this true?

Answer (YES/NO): YES